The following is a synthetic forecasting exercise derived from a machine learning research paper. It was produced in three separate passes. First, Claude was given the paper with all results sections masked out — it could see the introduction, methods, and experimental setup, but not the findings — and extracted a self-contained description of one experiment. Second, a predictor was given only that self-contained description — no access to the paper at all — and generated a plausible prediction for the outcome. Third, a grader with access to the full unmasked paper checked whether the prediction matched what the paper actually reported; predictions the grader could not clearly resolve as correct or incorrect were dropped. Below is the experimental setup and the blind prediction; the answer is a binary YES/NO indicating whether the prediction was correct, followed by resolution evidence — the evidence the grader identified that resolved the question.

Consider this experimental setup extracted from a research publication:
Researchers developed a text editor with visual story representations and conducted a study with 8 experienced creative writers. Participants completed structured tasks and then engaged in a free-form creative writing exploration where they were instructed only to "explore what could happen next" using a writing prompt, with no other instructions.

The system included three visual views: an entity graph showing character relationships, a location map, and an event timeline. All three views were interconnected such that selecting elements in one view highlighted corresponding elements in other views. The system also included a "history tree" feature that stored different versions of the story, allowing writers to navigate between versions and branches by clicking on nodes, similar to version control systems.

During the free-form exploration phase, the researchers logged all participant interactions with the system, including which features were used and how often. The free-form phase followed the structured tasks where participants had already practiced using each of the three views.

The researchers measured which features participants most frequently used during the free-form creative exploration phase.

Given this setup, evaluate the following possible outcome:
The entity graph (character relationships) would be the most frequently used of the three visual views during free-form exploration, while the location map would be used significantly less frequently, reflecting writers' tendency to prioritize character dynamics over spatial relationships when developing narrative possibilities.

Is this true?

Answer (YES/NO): NO